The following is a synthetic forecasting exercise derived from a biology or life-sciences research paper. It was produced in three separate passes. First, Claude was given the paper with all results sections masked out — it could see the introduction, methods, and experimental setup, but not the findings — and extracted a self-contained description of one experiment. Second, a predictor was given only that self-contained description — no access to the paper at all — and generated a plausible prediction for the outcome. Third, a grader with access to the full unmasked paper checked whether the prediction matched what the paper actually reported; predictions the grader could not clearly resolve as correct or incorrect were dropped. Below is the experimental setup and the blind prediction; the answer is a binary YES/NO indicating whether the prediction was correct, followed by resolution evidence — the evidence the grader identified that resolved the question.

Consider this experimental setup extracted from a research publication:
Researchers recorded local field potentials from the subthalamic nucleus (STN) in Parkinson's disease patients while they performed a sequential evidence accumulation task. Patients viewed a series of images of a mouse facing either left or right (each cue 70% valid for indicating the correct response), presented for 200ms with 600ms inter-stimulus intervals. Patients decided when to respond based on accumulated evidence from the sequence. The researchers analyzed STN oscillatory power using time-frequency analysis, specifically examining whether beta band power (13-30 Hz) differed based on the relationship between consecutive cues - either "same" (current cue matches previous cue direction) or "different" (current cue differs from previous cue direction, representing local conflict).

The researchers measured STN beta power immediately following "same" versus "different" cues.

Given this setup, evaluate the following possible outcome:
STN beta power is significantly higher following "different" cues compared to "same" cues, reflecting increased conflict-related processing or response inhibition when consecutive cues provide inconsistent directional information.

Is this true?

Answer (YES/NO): NO